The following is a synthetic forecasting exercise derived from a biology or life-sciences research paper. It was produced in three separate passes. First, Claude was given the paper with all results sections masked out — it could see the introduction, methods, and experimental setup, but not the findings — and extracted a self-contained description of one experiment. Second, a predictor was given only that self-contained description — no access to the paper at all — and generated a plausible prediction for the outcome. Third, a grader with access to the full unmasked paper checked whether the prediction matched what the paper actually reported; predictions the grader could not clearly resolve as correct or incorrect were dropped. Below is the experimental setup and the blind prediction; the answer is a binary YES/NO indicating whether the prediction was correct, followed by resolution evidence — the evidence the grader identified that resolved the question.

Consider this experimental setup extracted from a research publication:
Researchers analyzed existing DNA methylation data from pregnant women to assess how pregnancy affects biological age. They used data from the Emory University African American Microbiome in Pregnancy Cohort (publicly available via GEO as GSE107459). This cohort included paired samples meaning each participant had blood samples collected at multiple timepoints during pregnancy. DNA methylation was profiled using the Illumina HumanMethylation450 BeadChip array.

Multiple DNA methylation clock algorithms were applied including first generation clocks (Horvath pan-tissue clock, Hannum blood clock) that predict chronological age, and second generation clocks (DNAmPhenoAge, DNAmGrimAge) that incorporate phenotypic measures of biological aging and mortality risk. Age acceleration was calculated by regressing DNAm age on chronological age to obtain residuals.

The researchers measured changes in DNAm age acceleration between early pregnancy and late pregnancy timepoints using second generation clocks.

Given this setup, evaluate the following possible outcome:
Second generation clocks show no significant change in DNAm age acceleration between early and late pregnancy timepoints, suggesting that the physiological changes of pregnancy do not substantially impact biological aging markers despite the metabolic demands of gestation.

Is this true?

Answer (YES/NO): NO